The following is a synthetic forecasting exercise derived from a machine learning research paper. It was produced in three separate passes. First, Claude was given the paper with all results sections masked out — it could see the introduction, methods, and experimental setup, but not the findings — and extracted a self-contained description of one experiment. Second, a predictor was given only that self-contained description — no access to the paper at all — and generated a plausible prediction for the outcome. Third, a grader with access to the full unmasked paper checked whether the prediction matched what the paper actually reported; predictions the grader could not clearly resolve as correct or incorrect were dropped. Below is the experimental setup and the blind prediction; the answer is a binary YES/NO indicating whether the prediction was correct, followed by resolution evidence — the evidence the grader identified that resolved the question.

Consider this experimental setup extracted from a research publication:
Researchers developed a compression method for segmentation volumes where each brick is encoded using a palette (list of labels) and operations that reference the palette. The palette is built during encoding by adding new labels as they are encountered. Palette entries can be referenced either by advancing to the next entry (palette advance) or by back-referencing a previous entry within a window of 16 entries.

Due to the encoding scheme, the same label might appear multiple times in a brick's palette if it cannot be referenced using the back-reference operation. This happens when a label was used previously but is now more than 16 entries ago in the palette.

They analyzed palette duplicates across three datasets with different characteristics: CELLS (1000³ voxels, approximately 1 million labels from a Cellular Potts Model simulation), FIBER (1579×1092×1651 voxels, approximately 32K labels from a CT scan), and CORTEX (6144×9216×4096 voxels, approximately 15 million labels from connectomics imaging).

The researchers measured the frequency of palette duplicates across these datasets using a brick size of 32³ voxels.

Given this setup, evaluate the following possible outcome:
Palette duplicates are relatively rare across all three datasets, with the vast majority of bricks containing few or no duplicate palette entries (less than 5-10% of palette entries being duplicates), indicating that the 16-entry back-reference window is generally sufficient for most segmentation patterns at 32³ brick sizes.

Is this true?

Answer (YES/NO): NO